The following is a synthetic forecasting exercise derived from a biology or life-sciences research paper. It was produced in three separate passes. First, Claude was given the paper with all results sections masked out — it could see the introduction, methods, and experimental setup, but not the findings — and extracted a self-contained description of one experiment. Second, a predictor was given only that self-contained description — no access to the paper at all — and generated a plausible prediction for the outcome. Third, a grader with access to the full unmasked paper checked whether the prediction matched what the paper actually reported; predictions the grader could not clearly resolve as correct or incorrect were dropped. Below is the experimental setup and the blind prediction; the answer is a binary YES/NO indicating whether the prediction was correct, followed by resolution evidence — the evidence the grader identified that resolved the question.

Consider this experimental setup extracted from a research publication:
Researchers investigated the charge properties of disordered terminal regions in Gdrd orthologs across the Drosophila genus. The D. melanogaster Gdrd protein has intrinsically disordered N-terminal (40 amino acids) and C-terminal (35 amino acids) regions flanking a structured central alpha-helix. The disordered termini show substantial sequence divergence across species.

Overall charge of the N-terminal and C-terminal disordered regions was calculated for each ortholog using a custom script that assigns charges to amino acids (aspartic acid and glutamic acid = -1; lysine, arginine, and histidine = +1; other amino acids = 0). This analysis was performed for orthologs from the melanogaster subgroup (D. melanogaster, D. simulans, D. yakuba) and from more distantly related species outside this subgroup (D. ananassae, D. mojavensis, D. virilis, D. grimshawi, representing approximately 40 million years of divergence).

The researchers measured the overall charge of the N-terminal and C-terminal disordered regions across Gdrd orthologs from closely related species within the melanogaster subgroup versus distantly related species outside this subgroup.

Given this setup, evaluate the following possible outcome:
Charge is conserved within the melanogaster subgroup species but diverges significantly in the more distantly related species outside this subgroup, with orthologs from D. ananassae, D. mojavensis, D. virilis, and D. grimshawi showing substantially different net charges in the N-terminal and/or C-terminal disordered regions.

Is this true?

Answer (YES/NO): NO